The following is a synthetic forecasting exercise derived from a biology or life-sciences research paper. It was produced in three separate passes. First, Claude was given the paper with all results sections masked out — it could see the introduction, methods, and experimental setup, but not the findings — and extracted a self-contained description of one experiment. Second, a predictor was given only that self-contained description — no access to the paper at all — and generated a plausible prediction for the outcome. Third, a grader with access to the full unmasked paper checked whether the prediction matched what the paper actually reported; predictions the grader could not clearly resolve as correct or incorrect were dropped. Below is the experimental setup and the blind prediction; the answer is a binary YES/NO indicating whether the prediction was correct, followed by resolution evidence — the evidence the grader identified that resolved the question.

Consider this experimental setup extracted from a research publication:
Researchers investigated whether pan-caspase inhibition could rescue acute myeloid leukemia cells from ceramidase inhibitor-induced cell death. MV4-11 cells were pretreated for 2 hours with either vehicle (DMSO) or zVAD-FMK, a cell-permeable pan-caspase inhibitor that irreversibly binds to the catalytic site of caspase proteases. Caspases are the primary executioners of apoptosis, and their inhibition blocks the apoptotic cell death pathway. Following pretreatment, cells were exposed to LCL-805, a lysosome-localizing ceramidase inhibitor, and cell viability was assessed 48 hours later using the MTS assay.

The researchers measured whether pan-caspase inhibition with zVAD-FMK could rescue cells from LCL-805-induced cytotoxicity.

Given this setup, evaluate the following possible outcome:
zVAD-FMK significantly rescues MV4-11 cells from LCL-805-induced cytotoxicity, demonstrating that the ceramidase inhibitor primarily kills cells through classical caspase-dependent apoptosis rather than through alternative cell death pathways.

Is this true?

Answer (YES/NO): NO